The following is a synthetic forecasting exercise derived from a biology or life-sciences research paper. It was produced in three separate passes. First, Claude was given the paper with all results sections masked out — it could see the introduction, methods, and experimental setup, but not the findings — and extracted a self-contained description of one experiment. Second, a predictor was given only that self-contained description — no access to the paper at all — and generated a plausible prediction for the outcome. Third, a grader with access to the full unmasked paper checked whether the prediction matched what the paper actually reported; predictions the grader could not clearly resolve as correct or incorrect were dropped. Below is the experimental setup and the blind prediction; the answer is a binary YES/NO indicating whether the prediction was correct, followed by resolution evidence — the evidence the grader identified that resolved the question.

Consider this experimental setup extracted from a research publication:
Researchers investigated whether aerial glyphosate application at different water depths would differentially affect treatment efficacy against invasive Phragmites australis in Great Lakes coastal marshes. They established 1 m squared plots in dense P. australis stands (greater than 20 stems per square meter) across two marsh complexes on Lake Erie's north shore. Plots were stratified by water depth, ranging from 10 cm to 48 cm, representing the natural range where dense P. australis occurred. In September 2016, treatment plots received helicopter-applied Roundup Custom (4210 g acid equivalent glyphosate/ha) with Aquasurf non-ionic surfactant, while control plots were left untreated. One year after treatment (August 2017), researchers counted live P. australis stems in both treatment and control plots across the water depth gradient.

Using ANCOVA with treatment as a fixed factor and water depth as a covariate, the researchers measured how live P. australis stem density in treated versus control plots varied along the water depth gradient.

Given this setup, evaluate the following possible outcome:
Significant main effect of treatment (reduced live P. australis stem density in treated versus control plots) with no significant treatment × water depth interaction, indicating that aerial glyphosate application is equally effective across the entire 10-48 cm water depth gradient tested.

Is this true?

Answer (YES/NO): YES